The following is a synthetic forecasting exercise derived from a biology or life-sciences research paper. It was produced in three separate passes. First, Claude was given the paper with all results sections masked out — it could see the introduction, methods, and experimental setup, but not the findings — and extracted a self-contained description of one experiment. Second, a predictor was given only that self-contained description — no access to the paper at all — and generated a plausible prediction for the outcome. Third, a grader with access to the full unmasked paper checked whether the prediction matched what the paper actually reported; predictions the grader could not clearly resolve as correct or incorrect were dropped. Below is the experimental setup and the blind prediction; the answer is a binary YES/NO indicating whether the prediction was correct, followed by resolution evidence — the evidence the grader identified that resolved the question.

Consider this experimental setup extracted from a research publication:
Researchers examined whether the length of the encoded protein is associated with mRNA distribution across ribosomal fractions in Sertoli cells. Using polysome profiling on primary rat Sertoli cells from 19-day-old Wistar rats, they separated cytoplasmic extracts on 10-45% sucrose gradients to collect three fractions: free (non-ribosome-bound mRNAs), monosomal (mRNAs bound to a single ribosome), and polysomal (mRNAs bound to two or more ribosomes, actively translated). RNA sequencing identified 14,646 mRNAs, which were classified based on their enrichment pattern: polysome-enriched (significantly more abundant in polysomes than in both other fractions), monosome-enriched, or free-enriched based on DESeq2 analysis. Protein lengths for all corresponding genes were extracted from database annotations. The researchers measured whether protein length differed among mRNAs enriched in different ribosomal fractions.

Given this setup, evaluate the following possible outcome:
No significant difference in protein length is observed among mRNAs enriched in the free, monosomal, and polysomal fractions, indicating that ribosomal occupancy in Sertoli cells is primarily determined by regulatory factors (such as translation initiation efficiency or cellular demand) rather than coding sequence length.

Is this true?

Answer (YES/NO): NO